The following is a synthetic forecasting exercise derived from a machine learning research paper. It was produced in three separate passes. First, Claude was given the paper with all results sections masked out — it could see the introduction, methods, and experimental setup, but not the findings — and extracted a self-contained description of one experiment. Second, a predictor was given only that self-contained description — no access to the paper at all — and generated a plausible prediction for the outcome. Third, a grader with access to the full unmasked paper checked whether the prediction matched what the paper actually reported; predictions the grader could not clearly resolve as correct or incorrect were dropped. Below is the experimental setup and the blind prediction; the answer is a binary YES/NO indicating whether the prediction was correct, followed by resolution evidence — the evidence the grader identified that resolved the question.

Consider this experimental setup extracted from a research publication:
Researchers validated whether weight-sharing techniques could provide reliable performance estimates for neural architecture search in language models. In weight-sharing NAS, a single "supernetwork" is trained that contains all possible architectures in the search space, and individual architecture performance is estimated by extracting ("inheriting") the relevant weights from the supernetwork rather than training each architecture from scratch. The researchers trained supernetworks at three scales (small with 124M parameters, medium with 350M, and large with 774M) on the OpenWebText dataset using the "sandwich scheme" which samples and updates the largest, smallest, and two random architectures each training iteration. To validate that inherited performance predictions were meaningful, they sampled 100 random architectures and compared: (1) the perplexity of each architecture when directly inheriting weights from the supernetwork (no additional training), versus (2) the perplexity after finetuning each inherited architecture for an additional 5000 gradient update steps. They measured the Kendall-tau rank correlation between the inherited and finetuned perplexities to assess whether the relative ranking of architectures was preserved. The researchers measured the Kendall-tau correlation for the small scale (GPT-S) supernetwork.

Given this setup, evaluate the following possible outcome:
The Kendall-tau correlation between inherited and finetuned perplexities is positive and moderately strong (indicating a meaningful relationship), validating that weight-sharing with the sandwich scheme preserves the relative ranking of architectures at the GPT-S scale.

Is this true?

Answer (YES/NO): NO